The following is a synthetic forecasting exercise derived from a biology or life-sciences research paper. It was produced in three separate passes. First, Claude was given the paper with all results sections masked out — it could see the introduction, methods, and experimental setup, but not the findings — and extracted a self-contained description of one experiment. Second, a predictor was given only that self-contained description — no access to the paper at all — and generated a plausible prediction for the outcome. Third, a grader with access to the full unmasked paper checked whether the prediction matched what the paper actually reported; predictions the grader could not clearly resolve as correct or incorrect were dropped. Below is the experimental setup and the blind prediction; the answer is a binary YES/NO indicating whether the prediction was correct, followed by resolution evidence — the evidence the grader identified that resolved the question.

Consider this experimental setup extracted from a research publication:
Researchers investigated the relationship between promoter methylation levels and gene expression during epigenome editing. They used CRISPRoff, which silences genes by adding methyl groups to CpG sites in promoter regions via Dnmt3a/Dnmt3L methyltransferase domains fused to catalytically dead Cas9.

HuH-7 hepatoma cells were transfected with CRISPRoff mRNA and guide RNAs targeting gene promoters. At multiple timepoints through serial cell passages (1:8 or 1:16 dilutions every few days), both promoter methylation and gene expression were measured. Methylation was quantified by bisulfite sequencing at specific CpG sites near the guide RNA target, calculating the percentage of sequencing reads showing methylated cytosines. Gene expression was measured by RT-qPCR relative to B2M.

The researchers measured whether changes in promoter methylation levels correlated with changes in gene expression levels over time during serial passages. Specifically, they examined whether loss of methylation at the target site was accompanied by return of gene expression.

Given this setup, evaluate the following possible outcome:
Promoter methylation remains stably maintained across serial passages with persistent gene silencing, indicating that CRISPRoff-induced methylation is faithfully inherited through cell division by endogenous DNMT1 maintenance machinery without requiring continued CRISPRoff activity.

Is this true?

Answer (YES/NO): NO